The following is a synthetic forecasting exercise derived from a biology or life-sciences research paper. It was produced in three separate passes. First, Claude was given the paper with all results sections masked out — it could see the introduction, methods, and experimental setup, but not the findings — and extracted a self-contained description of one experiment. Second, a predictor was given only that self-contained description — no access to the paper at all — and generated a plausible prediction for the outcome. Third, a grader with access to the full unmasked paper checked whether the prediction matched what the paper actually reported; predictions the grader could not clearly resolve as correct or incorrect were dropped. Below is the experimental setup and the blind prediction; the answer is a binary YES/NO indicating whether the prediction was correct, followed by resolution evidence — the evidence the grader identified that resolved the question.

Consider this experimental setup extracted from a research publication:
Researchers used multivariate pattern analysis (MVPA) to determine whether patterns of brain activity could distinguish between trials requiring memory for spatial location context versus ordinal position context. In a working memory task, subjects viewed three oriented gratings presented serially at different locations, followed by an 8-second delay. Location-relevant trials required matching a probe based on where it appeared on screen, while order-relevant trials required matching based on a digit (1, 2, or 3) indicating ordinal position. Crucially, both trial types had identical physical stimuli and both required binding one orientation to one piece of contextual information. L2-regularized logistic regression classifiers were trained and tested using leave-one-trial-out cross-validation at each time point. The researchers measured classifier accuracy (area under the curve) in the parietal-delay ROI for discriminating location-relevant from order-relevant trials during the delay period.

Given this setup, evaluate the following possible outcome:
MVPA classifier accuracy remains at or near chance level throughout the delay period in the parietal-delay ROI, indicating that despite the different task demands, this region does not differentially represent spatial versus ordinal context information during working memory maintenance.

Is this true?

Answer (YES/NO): NO